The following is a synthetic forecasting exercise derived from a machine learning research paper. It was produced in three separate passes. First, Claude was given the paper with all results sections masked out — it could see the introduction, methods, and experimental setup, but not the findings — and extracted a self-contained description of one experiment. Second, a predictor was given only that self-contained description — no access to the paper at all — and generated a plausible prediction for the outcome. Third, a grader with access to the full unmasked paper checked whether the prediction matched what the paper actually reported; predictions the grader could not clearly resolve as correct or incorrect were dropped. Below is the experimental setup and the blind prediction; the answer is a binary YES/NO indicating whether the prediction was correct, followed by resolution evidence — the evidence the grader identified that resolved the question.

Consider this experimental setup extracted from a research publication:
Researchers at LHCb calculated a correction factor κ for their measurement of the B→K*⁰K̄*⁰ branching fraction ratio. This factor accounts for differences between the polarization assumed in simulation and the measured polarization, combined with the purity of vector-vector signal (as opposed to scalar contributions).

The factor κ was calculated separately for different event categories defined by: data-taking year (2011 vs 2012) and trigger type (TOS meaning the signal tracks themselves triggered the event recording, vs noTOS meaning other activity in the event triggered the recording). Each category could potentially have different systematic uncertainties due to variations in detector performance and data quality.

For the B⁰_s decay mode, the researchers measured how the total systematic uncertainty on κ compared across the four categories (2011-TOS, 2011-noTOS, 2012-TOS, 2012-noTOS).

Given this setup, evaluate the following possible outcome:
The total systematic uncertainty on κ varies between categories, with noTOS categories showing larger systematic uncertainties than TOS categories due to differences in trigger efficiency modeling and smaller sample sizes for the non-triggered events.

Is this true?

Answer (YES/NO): NO